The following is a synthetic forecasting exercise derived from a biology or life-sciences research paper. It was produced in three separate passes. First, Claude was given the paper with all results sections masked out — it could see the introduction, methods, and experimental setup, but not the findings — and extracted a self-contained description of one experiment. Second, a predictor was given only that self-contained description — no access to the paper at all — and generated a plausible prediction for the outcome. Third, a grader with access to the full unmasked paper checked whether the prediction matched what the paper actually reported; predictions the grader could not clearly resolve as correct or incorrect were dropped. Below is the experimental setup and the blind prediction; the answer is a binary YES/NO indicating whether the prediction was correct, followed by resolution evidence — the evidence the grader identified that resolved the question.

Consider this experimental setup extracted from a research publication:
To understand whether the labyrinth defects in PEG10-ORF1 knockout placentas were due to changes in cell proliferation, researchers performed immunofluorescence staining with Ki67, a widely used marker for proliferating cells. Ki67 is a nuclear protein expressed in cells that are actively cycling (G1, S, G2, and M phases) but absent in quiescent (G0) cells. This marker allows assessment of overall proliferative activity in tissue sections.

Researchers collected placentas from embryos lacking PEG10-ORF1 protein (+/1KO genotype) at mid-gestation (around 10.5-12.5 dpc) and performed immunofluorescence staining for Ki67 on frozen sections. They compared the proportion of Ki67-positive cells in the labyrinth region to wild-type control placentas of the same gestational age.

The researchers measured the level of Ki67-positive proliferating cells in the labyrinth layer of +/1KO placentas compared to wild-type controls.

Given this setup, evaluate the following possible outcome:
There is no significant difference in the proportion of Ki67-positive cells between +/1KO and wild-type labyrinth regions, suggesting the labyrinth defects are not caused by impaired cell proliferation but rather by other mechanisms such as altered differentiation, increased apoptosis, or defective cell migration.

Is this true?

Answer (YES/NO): YES